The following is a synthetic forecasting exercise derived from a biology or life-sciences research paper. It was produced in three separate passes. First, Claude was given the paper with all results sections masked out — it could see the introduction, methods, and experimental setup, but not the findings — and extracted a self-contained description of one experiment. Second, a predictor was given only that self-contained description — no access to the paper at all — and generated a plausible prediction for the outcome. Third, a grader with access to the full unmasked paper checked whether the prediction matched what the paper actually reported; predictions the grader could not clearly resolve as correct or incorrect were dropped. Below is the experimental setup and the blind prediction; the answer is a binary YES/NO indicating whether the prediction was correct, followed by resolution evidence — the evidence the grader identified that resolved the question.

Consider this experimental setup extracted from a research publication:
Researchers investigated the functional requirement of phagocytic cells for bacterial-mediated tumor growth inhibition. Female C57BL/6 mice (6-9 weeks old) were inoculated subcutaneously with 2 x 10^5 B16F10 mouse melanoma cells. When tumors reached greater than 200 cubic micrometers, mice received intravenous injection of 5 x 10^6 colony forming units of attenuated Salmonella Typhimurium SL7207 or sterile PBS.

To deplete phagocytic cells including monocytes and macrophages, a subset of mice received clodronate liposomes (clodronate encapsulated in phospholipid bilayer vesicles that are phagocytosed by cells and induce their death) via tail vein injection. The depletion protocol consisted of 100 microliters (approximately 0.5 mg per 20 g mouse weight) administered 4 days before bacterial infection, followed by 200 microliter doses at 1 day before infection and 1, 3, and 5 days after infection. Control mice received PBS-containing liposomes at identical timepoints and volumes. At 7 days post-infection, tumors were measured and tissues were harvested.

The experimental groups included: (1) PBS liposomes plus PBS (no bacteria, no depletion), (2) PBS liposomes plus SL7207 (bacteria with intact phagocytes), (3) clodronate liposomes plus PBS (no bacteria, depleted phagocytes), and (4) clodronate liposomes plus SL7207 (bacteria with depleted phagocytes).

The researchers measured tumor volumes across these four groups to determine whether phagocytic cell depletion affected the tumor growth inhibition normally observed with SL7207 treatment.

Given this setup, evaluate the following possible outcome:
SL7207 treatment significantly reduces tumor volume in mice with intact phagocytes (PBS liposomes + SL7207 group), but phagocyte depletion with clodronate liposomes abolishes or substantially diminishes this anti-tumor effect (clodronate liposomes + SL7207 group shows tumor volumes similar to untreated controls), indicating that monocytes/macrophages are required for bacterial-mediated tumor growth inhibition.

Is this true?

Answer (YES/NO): YES